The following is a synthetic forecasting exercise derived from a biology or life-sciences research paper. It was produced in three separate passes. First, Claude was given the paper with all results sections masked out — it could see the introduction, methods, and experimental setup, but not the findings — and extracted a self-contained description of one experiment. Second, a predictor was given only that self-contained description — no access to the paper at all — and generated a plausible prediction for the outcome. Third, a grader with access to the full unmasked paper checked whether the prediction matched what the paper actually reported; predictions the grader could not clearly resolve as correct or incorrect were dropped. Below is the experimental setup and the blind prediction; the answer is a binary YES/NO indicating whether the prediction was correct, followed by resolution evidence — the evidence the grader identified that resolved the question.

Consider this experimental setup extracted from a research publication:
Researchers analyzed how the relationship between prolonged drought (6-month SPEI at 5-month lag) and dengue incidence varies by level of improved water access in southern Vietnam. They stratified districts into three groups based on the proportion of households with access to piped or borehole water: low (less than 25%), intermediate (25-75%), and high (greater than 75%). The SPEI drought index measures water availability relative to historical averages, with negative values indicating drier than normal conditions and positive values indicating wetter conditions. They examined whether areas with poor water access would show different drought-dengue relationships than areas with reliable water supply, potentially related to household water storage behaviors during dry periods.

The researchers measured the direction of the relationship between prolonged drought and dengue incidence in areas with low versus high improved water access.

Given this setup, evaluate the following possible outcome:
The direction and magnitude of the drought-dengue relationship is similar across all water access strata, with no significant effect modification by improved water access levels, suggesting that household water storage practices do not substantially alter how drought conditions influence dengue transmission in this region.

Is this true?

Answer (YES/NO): NO